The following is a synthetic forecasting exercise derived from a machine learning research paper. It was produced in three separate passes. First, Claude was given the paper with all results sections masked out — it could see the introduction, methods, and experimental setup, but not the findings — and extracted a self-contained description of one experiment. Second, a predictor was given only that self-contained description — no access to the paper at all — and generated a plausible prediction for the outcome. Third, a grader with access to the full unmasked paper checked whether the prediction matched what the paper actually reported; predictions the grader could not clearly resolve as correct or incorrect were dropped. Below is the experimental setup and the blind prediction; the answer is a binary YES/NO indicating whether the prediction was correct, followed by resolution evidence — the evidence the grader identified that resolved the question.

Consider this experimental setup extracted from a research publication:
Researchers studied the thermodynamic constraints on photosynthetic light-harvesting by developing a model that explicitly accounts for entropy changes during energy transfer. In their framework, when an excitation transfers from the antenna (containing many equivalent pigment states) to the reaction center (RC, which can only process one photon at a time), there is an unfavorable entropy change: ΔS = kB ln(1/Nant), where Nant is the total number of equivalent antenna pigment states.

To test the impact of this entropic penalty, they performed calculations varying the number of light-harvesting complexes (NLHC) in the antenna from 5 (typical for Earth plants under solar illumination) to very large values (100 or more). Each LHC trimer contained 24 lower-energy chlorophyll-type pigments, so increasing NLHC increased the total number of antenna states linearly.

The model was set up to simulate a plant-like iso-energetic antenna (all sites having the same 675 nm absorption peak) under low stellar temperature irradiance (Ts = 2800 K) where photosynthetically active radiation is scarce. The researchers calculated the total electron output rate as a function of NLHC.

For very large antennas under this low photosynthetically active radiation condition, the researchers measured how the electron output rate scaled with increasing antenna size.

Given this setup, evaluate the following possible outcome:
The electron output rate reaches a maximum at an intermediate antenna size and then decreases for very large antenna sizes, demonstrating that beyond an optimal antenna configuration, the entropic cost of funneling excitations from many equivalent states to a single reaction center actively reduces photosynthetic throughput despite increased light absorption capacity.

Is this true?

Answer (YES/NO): NO